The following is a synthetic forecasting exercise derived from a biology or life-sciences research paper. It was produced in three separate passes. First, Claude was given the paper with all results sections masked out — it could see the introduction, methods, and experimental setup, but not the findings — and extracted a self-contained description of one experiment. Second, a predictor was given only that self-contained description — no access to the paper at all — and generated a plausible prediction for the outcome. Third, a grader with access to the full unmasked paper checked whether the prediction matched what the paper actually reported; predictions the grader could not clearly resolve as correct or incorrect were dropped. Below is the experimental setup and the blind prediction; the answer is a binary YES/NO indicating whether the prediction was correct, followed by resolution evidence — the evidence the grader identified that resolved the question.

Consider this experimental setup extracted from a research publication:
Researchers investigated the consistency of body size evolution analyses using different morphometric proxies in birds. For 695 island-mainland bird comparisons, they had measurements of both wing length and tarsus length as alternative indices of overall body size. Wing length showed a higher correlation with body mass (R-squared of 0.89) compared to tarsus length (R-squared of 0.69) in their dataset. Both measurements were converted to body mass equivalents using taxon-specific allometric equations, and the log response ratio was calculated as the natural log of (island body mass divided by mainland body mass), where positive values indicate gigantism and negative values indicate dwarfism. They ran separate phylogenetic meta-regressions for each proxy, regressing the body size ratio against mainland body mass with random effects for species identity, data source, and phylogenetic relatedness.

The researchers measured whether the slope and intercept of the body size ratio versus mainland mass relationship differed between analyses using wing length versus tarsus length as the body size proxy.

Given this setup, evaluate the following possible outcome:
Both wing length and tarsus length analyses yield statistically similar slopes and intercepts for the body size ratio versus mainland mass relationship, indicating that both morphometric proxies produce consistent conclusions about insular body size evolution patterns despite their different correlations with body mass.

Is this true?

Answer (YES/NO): YES